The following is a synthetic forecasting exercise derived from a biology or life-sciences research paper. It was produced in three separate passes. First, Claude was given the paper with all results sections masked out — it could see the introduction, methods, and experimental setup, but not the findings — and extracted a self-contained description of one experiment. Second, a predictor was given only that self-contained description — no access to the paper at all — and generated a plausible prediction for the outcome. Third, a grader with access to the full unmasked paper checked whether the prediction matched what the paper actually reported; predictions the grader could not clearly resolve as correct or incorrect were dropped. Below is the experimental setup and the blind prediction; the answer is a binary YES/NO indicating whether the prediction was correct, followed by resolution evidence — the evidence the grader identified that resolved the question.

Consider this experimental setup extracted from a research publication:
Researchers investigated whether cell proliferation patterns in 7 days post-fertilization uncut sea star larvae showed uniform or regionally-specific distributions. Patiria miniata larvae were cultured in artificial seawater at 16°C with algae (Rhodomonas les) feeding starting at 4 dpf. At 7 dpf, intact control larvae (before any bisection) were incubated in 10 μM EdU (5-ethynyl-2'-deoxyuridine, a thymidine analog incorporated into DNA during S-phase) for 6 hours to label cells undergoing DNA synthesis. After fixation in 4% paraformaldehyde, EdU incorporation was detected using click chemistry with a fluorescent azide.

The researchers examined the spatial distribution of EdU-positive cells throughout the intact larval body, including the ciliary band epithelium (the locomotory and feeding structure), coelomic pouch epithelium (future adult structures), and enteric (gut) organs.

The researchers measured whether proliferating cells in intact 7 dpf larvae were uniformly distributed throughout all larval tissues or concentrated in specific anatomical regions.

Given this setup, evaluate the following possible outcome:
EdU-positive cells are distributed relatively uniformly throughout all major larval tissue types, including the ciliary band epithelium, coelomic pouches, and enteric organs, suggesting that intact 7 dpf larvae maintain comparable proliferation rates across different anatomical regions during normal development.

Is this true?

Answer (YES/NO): NO